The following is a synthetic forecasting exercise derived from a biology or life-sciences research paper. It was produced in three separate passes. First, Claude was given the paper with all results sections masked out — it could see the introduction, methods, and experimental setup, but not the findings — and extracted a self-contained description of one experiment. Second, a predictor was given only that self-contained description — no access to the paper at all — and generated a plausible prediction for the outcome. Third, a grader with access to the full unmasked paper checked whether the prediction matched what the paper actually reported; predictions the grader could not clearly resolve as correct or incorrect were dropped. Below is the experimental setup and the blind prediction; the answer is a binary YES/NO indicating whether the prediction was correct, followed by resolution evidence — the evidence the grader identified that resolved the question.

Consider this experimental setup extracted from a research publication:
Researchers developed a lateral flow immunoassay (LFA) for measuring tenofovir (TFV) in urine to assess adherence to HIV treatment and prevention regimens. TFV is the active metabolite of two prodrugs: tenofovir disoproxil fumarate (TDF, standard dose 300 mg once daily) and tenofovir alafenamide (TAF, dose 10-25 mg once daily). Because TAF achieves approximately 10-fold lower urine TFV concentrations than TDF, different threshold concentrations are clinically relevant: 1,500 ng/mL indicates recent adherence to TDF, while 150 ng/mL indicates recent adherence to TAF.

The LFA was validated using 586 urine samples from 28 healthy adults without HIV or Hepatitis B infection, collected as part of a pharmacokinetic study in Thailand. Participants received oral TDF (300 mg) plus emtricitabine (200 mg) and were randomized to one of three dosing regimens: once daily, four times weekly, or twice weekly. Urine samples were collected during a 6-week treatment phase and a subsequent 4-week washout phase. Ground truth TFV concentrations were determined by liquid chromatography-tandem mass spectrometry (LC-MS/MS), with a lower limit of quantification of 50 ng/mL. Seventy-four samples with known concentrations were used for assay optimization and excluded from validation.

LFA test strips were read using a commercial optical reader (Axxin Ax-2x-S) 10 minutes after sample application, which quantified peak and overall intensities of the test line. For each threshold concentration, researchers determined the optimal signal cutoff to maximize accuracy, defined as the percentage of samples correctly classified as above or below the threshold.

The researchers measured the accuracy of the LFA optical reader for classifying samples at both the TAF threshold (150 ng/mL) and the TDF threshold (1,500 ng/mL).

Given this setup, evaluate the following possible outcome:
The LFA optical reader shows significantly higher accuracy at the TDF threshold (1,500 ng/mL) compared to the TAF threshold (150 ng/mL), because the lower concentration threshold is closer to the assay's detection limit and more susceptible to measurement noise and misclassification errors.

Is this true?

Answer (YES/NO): NO